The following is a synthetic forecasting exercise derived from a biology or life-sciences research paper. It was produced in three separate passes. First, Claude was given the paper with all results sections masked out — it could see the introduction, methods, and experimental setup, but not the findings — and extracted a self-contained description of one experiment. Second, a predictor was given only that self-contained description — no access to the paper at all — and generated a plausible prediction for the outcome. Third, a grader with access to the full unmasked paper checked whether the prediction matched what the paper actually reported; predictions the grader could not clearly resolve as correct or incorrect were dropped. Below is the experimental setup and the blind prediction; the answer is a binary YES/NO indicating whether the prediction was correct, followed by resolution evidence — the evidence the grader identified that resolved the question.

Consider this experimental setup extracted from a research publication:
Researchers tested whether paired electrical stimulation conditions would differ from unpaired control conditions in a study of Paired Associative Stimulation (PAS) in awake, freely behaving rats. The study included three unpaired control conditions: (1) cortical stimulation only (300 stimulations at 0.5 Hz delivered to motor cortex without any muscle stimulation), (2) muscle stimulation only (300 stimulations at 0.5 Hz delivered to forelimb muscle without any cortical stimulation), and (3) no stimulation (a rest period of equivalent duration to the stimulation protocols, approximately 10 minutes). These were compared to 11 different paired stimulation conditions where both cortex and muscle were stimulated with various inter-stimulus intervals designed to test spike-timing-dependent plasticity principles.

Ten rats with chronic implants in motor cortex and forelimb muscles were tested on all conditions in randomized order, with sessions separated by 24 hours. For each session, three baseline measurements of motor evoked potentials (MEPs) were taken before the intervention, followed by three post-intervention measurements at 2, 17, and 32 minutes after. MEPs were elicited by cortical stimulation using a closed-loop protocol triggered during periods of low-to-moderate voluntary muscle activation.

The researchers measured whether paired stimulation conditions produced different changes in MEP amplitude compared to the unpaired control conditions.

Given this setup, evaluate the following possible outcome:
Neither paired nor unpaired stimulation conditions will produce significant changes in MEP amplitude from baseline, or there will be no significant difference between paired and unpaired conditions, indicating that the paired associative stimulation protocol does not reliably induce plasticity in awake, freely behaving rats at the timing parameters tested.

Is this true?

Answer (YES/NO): YES